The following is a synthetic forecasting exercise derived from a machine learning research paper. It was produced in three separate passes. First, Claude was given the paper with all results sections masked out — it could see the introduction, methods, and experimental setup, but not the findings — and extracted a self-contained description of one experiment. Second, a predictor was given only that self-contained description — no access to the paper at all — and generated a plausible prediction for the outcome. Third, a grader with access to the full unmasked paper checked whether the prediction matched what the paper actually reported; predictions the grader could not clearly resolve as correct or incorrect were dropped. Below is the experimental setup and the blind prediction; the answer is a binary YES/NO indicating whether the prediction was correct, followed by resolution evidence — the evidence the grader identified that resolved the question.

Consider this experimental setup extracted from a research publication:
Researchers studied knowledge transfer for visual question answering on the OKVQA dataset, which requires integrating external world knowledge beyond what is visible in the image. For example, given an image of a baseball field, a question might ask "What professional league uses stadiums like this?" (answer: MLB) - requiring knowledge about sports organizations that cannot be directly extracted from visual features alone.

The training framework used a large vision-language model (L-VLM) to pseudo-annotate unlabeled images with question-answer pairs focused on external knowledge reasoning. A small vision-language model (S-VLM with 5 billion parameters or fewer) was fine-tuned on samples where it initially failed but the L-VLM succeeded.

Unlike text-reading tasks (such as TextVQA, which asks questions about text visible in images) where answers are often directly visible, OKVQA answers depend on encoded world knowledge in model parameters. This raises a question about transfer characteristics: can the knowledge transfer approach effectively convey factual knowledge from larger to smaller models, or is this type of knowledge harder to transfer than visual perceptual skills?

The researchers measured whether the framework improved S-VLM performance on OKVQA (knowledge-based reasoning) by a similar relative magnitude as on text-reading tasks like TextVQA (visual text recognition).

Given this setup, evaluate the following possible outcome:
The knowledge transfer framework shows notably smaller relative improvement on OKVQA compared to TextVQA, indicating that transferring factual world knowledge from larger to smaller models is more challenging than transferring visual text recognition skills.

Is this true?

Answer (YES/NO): YES